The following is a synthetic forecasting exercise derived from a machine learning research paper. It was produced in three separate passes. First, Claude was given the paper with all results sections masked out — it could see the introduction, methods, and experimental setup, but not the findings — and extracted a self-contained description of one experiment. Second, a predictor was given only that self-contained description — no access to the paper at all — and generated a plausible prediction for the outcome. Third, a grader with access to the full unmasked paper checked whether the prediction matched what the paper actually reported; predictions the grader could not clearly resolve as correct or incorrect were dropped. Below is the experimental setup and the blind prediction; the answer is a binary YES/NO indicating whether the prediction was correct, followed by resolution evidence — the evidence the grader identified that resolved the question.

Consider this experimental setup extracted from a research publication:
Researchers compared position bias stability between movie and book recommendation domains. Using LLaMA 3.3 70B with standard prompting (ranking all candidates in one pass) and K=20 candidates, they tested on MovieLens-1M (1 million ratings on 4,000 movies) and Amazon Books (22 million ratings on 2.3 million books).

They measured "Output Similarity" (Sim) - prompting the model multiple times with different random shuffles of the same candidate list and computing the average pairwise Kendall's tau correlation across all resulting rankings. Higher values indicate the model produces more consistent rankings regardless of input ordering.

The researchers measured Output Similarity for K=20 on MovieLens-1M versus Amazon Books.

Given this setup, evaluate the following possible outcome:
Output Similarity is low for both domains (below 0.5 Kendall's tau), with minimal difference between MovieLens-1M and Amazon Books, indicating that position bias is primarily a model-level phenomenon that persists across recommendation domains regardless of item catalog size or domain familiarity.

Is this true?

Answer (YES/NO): NO